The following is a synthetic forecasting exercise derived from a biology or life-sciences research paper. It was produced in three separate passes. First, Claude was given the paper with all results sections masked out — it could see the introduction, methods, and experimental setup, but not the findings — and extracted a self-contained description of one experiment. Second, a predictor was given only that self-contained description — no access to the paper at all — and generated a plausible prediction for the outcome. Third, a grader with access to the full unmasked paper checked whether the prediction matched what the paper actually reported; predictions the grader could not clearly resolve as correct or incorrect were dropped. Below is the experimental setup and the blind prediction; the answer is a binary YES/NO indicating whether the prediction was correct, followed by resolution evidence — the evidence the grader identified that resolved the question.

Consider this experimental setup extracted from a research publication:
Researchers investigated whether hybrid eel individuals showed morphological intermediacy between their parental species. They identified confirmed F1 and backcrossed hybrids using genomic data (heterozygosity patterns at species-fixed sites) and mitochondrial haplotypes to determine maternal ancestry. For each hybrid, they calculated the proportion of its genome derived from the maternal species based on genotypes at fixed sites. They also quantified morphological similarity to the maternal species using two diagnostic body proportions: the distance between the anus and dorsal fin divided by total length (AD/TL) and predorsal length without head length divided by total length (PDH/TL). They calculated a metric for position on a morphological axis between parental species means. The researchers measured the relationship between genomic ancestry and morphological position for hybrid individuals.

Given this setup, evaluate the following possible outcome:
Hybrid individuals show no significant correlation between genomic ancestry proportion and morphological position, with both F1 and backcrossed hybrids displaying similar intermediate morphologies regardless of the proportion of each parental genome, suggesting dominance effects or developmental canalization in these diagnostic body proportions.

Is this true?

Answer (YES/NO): NO